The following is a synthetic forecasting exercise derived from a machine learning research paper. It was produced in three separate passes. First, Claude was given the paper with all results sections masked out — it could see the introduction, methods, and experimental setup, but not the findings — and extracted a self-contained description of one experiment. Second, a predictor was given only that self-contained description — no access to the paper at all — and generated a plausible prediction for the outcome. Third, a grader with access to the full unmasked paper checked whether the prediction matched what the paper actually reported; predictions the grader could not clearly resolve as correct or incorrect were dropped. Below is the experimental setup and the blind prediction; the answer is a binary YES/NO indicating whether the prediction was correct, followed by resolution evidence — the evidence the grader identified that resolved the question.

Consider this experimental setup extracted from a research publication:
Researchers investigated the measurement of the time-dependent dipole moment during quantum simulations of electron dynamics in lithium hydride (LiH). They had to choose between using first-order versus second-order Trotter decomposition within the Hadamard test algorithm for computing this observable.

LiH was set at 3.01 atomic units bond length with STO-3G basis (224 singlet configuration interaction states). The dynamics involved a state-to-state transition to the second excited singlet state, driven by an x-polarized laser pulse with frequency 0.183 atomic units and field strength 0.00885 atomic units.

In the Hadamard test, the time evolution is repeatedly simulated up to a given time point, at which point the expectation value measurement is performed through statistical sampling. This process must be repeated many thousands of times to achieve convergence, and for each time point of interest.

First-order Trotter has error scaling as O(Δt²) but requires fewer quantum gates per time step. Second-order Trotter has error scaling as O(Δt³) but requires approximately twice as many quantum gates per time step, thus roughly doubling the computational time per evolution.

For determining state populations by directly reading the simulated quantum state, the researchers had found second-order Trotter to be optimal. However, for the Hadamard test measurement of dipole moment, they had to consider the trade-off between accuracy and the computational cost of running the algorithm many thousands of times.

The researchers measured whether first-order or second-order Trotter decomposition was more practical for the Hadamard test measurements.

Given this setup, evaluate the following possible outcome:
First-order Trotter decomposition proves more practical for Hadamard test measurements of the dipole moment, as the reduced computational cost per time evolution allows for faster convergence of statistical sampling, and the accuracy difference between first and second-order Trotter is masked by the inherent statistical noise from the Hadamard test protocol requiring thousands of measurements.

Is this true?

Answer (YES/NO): YES